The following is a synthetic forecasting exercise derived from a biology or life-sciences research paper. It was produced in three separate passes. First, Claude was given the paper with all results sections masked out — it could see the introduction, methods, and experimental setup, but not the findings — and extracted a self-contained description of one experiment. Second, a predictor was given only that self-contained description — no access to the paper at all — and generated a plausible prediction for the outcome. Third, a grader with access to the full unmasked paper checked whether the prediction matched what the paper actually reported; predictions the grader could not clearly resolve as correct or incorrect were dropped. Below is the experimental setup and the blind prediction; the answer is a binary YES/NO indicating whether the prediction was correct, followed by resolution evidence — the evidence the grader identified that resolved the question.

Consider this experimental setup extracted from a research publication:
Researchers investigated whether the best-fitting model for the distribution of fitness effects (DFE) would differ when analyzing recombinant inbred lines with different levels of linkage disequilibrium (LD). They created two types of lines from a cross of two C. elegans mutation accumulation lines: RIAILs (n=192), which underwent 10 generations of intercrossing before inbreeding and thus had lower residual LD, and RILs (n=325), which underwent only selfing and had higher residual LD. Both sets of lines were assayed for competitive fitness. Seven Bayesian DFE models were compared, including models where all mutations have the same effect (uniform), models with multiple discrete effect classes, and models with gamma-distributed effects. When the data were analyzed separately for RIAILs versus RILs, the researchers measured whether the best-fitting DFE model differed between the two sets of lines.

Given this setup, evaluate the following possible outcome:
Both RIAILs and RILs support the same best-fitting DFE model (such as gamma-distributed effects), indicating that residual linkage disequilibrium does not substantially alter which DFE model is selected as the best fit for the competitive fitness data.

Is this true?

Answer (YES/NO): NO